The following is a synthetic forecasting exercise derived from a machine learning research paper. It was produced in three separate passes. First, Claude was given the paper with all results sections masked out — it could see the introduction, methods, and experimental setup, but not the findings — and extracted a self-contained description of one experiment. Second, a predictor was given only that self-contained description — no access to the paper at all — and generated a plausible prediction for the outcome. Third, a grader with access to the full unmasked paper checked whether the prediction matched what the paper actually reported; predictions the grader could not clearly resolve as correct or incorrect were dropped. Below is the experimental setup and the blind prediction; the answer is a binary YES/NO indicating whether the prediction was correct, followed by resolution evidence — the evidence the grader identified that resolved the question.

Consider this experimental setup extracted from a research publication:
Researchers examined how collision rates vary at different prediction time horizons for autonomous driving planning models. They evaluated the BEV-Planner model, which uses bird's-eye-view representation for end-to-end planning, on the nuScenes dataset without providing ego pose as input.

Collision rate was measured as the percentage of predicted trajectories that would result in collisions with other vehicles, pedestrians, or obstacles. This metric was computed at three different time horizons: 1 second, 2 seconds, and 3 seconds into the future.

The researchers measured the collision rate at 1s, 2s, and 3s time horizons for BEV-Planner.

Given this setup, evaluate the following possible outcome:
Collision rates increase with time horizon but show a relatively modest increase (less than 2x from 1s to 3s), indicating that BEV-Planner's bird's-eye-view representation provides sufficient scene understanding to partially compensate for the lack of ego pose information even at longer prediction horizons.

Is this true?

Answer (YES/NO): NO